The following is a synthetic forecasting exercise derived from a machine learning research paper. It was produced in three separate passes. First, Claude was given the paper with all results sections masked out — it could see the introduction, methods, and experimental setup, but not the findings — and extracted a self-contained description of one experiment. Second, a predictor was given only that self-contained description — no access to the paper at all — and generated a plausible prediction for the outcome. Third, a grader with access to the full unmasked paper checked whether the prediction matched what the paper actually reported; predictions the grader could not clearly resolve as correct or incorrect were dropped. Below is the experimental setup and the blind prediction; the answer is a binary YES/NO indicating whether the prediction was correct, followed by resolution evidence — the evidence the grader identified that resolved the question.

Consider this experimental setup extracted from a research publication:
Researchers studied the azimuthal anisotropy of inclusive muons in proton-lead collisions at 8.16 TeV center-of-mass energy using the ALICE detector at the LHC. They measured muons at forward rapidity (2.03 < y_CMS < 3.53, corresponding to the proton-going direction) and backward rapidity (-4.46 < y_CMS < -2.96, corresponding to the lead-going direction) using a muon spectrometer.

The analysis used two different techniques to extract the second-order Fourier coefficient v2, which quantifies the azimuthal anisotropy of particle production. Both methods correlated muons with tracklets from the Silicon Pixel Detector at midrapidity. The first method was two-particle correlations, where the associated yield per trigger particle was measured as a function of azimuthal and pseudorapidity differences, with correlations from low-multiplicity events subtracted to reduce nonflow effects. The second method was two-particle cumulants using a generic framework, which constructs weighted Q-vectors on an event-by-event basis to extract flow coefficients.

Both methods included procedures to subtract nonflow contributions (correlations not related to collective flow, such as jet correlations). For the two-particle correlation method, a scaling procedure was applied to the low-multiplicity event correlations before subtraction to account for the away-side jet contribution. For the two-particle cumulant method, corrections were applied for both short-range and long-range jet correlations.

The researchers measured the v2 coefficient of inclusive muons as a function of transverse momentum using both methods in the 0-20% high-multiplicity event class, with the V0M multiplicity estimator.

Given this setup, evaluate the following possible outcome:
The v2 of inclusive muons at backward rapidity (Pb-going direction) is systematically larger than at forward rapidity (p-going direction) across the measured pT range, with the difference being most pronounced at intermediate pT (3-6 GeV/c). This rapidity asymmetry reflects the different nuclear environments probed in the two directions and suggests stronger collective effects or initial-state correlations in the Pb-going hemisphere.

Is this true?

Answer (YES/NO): NO